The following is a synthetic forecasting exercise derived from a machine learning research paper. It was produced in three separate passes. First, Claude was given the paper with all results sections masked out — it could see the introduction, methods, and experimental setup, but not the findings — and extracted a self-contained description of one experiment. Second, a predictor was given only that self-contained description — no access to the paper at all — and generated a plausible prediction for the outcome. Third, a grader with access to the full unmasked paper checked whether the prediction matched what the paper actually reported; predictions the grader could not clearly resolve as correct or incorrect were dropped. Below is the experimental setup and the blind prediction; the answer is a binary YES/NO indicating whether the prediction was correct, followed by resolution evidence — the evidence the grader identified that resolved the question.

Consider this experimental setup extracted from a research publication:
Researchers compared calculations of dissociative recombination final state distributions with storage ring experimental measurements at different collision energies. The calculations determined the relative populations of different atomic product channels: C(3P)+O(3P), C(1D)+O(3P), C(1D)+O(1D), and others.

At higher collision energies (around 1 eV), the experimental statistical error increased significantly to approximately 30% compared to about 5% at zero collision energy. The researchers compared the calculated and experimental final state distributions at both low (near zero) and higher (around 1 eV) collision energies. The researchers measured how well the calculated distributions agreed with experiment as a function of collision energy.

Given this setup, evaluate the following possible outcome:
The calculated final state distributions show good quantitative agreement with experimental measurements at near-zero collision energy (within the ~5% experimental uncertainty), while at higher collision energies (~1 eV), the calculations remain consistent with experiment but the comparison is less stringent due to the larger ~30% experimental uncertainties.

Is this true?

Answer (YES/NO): NO